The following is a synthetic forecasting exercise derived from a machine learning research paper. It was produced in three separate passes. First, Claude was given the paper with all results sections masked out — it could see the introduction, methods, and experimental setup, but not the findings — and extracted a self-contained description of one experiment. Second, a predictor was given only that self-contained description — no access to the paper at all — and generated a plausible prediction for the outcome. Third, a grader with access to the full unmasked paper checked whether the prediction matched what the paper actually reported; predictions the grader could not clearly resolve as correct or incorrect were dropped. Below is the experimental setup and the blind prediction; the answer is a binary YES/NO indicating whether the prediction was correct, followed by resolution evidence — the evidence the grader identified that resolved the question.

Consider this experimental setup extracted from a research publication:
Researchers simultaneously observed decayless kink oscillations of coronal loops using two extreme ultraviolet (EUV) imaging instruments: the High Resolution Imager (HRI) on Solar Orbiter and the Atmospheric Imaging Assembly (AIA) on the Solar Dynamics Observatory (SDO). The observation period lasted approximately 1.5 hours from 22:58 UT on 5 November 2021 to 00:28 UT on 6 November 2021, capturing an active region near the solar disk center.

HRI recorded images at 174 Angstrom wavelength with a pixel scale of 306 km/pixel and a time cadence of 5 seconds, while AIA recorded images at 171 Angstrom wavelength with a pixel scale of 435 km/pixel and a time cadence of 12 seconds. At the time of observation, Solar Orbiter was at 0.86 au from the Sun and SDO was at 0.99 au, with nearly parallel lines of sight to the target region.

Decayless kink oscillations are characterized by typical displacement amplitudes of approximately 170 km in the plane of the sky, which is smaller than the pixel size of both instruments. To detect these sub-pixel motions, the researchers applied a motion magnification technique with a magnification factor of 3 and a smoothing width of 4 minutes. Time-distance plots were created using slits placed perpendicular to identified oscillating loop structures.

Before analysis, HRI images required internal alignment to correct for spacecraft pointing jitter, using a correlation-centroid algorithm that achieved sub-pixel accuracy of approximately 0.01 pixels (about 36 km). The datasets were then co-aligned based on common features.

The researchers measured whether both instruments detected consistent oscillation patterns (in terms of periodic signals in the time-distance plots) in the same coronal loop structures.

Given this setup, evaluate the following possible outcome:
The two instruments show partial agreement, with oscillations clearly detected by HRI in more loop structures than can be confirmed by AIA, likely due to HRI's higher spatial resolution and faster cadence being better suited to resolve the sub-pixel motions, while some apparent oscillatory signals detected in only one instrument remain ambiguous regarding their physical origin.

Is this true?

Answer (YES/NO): NO